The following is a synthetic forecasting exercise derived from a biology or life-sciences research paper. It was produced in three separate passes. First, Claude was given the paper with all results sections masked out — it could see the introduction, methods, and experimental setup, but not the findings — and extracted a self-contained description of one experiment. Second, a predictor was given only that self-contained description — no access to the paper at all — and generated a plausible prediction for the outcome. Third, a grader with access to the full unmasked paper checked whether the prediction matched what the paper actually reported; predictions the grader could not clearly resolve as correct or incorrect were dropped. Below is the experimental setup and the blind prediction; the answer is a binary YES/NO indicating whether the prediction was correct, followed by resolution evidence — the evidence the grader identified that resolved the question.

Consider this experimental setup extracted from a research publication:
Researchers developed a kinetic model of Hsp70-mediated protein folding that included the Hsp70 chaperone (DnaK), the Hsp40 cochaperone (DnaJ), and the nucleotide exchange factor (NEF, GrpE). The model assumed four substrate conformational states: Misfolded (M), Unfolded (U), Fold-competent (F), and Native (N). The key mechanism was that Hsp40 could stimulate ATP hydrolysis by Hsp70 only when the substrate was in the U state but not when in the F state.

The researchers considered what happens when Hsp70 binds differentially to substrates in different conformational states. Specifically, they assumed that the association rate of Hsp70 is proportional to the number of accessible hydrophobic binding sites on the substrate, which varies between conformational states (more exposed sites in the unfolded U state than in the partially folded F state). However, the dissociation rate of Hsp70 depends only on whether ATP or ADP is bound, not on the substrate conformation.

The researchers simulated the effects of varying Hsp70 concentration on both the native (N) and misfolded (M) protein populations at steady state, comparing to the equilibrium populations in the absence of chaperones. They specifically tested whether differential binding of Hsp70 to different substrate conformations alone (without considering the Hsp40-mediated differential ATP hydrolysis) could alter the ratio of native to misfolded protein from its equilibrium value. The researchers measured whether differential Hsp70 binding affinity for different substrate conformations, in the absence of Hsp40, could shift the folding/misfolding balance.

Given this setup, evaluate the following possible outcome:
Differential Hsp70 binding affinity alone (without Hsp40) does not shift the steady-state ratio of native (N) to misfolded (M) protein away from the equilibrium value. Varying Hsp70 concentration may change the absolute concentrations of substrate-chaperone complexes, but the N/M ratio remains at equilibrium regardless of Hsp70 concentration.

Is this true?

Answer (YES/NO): YES